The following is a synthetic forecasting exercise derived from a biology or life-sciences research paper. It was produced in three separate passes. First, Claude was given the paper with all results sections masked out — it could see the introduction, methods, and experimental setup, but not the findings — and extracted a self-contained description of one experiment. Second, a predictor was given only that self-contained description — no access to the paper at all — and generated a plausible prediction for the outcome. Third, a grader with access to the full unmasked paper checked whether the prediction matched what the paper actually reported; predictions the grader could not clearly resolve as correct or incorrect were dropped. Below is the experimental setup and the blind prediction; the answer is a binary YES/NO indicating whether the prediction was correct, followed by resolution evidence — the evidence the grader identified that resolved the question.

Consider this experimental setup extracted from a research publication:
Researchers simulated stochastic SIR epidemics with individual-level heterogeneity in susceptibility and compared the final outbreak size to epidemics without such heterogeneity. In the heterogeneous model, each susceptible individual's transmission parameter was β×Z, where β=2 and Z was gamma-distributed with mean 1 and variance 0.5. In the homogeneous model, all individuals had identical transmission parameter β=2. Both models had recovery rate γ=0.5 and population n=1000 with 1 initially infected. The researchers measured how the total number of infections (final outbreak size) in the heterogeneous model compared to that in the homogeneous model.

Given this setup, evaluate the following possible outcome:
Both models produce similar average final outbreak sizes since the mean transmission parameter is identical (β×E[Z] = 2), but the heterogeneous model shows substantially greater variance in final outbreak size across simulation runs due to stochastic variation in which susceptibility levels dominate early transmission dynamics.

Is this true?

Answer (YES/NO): NO